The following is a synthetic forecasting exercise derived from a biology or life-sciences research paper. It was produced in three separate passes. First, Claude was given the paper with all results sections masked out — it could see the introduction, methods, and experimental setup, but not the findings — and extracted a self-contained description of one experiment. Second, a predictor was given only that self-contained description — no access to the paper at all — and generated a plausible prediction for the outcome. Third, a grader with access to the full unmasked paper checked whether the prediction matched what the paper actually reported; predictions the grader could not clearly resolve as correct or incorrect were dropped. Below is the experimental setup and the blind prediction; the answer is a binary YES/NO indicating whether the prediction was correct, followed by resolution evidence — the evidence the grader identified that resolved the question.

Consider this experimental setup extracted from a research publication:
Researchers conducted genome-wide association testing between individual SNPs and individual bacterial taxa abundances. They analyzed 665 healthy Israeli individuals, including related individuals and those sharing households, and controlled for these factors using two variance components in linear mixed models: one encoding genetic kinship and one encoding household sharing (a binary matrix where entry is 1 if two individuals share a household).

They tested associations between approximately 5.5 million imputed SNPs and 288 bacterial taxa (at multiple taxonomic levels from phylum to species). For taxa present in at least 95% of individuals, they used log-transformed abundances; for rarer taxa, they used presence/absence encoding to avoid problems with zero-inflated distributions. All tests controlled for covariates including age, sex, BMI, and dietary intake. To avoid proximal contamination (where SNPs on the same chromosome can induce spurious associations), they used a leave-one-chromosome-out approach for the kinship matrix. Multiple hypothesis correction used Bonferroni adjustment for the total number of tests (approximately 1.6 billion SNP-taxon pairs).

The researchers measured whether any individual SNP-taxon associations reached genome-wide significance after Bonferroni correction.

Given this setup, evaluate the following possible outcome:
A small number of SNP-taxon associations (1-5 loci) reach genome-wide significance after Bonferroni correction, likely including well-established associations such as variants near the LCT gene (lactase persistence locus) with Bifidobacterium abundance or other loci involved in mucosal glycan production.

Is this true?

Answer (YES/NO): NO